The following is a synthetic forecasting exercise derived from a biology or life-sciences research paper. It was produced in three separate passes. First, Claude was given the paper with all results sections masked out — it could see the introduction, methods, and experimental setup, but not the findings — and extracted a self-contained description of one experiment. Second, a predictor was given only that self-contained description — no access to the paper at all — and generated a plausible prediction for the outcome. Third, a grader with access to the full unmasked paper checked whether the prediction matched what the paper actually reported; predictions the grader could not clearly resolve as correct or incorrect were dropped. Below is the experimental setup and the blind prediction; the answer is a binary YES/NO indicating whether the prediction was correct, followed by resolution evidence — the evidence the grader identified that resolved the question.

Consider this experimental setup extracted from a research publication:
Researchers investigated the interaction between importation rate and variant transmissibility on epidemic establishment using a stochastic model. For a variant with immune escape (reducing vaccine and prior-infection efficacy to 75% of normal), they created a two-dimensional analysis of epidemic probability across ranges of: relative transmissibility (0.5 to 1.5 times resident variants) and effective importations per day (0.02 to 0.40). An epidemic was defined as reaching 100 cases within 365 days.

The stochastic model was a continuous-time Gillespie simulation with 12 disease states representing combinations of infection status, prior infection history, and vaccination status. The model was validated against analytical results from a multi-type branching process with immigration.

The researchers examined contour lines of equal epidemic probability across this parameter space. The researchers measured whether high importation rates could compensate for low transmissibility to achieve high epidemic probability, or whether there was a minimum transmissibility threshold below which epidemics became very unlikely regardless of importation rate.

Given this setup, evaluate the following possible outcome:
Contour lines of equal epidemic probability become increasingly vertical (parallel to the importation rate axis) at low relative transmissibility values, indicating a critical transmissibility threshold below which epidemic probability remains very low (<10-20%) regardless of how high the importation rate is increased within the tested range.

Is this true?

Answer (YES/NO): NO